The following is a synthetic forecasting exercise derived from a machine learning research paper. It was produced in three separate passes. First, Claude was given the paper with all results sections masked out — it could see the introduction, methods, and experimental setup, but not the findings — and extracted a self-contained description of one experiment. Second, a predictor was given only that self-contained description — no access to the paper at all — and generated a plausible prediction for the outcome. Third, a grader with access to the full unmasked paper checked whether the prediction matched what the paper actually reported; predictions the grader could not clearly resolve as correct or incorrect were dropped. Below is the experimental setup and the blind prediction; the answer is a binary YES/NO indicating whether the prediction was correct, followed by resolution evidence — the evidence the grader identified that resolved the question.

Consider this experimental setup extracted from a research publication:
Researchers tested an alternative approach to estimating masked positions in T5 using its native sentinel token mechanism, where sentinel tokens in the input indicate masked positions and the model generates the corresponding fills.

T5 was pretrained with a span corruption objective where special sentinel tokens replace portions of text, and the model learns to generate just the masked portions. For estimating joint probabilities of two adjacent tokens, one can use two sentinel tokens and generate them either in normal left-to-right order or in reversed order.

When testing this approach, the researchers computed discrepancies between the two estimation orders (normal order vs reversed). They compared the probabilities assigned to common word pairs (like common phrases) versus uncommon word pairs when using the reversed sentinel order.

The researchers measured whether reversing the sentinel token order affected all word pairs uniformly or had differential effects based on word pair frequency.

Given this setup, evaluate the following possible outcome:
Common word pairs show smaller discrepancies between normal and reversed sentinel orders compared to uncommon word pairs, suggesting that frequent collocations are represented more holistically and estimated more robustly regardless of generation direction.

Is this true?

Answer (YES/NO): NO